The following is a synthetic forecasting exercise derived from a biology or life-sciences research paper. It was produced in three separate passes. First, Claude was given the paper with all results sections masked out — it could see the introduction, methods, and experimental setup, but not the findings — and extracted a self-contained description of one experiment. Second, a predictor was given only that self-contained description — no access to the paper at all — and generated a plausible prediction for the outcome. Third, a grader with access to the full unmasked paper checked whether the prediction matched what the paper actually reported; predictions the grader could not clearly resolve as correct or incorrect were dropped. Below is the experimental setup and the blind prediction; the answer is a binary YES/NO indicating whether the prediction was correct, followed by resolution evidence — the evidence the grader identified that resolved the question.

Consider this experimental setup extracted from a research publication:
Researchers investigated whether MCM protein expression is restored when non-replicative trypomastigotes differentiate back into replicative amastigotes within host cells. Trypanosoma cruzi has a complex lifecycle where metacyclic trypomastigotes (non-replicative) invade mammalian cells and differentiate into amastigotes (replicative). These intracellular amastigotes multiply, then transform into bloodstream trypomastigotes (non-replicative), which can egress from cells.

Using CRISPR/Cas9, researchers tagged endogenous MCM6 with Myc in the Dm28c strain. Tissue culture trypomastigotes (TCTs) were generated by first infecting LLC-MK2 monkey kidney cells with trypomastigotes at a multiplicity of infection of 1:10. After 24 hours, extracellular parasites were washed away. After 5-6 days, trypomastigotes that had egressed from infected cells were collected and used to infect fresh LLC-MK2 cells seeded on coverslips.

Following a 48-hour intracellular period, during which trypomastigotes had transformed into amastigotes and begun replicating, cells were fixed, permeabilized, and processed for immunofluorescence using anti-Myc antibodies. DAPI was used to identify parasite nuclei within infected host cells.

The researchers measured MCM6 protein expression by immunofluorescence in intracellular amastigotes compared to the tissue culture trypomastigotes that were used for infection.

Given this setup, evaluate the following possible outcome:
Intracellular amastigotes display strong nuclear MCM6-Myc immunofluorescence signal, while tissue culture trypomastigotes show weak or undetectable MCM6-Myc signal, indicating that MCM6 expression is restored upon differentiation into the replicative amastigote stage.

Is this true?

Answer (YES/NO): YES